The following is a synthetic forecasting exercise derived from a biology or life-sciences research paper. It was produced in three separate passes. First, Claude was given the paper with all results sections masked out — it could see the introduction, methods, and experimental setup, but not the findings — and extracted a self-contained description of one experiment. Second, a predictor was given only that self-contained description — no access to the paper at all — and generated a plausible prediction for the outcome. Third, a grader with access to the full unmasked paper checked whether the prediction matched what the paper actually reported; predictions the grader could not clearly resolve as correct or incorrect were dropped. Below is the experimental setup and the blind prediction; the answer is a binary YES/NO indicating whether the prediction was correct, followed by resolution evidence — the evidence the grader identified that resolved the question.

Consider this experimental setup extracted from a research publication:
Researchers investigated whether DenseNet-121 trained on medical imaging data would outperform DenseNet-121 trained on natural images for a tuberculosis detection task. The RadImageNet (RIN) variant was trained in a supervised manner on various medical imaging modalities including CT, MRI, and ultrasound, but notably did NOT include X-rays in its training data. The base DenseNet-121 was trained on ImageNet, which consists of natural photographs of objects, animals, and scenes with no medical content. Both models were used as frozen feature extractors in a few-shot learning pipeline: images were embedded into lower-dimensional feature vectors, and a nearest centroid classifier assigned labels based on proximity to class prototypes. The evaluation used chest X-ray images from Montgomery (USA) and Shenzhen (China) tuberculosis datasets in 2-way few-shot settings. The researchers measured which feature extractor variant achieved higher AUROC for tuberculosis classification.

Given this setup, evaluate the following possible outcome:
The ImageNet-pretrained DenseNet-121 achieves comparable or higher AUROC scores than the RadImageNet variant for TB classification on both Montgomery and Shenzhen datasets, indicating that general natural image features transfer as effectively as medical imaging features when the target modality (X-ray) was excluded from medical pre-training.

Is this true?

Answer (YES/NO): YES